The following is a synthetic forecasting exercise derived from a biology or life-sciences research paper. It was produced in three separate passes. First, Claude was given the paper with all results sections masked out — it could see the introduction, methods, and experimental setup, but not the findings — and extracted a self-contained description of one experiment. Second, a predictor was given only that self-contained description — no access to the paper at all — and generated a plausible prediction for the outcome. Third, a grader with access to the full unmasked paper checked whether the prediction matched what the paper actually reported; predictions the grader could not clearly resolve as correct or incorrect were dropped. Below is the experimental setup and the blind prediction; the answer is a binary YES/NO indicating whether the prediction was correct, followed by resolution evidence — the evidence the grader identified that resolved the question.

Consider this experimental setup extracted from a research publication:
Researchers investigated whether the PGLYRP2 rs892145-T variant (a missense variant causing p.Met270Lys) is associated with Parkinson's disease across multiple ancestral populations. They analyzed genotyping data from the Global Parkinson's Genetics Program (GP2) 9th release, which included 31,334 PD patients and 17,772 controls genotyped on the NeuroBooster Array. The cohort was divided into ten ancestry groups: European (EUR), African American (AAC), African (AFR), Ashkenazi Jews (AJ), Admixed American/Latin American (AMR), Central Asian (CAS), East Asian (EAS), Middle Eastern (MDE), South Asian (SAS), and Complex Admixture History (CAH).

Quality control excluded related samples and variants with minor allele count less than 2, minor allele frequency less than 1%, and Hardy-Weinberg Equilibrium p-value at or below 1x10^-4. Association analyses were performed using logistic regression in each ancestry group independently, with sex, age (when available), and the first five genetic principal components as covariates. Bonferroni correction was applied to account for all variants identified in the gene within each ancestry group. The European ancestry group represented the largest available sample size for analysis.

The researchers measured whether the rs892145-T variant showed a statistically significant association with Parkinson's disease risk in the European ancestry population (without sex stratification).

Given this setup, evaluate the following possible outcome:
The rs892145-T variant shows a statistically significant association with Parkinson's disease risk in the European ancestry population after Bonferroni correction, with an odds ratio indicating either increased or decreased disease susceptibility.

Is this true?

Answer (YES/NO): NO